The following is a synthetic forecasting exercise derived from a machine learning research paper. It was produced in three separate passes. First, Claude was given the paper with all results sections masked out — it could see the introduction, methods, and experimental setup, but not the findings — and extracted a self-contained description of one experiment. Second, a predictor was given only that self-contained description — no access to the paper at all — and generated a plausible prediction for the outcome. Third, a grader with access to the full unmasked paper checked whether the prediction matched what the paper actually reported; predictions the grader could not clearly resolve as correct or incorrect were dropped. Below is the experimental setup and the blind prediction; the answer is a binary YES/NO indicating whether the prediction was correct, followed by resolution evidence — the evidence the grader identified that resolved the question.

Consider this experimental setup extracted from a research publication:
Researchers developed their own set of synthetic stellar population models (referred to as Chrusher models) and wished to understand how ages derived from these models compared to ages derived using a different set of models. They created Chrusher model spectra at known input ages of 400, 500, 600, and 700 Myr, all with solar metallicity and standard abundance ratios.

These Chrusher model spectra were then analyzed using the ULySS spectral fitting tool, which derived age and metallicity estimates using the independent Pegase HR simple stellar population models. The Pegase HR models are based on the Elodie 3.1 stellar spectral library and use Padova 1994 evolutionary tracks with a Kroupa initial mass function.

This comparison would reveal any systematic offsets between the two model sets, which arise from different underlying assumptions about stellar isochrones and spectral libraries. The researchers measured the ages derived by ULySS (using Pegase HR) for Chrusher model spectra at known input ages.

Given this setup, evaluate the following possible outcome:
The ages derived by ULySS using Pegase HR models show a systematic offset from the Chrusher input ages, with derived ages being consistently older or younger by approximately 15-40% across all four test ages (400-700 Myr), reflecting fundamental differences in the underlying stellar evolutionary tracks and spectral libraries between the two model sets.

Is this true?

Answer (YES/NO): NO